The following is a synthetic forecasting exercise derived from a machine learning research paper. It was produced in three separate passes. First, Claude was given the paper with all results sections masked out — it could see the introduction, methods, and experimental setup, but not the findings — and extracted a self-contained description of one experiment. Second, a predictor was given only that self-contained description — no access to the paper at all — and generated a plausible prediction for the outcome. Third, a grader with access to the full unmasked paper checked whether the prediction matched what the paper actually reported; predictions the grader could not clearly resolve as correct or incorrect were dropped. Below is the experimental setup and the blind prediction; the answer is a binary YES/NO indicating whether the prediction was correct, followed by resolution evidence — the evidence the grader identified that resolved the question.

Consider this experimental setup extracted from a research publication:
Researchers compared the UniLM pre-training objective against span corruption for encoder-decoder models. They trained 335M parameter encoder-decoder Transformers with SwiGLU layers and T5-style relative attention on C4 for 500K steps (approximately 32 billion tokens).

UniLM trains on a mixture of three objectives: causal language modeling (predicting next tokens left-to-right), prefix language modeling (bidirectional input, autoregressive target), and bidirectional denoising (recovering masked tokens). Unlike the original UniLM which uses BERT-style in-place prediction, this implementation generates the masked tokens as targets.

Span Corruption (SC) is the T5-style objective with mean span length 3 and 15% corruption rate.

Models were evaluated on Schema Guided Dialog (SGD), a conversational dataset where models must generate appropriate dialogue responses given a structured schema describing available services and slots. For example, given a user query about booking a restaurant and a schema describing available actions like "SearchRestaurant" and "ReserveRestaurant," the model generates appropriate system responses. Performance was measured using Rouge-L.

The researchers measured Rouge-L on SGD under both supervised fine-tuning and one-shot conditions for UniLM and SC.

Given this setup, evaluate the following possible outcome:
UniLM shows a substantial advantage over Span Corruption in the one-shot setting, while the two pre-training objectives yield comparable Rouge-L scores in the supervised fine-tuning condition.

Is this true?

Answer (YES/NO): YES